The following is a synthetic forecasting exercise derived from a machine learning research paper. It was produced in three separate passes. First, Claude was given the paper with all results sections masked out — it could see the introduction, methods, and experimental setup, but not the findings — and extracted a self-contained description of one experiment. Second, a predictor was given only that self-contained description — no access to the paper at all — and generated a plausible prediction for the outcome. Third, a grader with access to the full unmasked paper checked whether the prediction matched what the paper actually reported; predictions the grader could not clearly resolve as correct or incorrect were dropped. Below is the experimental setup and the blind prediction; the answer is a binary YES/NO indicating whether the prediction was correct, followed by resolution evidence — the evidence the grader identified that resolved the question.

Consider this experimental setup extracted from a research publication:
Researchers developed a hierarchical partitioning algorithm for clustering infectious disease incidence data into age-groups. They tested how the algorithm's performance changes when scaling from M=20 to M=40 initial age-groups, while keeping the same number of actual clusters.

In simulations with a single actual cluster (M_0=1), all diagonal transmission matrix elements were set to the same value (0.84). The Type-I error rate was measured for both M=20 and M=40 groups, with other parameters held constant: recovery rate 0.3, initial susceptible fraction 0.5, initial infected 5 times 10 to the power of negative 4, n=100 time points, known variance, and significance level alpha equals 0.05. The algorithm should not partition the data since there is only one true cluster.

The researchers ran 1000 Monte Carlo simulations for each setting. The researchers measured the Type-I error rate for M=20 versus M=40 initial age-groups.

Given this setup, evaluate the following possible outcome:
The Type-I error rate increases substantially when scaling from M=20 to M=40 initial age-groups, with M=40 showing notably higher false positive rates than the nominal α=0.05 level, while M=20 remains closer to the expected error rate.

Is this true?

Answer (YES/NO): NO